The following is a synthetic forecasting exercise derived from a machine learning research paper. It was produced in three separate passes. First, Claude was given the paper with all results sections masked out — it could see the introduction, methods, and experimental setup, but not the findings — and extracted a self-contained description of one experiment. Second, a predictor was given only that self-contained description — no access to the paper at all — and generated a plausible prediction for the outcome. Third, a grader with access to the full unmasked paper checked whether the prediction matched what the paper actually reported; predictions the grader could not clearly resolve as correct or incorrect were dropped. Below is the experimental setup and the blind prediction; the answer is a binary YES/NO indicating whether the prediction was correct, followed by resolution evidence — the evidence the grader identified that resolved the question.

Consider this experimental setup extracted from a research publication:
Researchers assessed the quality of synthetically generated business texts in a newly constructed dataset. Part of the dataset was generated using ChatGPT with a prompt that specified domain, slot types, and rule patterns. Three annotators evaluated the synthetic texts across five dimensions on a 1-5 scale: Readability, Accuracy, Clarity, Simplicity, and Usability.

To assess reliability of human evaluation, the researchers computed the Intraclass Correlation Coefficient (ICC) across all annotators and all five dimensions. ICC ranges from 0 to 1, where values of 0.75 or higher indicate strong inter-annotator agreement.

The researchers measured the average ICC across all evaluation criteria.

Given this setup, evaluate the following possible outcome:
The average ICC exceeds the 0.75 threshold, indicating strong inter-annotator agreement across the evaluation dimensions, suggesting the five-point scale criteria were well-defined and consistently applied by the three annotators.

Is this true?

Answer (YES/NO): YES